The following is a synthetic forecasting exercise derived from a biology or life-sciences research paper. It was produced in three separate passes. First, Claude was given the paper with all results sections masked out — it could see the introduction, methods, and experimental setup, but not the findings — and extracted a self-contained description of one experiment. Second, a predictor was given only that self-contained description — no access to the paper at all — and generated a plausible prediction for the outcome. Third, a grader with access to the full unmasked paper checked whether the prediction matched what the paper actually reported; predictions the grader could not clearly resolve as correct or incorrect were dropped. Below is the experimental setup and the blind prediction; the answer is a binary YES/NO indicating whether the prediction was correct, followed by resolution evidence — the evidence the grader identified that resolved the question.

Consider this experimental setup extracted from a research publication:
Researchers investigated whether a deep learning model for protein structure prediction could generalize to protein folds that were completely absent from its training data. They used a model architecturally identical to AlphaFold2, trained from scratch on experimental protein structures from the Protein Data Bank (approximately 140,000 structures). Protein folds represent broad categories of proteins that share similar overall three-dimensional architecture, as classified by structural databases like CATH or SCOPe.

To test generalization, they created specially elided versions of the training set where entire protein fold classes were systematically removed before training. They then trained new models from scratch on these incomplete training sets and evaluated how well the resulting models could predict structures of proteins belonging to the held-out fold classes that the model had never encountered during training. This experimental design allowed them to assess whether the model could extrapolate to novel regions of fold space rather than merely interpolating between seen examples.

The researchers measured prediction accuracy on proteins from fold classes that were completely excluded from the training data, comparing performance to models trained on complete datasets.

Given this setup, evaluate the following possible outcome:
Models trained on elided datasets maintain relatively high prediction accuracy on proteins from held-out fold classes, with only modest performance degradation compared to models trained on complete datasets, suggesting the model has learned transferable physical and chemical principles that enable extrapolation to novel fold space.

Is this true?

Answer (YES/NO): YES